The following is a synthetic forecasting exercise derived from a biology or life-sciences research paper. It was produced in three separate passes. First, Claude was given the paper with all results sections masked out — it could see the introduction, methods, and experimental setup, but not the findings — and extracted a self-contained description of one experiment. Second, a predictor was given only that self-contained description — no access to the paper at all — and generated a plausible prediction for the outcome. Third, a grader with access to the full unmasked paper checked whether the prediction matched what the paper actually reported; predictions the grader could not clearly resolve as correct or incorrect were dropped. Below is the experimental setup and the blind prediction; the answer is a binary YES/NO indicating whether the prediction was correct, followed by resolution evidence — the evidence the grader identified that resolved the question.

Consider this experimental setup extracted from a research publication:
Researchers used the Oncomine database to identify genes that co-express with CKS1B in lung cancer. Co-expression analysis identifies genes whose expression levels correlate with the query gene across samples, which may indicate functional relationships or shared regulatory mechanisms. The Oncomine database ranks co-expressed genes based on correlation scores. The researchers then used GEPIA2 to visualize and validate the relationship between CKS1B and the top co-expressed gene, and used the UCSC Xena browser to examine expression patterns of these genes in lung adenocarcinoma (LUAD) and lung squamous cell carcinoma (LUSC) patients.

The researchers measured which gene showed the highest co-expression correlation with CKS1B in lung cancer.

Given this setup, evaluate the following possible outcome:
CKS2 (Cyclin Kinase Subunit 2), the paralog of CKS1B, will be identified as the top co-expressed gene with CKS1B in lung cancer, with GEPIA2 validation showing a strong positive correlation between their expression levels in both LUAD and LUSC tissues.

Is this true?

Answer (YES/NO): NO